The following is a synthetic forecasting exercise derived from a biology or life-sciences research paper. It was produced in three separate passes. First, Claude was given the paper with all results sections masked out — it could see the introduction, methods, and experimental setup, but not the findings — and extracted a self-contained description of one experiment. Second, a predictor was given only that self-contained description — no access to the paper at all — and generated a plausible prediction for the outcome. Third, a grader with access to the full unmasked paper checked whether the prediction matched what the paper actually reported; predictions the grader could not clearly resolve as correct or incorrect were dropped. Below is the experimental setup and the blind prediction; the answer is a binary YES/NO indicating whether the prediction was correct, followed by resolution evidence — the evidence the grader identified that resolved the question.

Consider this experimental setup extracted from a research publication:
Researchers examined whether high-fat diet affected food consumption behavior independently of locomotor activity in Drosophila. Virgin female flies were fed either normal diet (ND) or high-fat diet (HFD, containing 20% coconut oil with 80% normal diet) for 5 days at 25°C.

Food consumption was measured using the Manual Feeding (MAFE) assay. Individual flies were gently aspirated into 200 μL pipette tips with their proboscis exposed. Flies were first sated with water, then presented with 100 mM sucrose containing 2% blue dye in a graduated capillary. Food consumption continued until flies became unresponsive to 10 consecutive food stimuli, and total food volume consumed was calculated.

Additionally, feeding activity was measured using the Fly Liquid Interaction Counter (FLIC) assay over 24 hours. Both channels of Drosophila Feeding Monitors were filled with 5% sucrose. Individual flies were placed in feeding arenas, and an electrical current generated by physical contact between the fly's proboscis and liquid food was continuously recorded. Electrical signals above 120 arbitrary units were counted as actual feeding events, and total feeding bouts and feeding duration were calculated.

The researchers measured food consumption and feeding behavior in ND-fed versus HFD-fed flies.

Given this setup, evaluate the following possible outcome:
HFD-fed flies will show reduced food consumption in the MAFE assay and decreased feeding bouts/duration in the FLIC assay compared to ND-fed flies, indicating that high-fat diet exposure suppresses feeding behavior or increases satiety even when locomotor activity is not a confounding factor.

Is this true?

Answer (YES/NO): NO